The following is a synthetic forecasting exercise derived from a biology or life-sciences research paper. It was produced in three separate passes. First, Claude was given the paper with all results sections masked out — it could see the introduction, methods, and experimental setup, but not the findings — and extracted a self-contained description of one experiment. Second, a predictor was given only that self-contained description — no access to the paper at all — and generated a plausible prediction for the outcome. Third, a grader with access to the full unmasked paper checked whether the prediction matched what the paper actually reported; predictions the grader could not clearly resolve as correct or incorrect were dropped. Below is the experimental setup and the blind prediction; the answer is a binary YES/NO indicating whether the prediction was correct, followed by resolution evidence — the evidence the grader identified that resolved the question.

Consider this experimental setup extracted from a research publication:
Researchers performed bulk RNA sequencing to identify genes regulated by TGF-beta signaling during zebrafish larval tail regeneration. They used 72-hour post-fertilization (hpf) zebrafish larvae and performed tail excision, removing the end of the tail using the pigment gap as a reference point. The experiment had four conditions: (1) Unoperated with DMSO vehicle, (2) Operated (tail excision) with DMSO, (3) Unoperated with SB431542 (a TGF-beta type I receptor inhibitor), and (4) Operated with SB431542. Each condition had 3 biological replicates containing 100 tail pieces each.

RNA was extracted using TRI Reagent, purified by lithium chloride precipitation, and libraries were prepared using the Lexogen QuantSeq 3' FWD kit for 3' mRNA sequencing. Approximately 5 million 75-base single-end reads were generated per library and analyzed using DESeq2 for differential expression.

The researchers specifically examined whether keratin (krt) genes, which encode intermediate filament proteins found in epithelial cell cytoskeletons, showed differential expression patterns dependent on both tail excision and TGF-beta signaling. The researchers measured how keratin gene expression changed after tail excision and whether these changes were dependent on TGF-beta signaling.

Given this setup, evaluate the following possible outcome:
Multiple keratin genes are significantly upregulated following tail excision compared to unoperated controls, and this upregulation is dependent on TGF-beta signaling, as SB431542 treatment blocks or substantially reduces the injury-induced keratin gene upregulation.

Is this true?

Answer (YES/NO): YES